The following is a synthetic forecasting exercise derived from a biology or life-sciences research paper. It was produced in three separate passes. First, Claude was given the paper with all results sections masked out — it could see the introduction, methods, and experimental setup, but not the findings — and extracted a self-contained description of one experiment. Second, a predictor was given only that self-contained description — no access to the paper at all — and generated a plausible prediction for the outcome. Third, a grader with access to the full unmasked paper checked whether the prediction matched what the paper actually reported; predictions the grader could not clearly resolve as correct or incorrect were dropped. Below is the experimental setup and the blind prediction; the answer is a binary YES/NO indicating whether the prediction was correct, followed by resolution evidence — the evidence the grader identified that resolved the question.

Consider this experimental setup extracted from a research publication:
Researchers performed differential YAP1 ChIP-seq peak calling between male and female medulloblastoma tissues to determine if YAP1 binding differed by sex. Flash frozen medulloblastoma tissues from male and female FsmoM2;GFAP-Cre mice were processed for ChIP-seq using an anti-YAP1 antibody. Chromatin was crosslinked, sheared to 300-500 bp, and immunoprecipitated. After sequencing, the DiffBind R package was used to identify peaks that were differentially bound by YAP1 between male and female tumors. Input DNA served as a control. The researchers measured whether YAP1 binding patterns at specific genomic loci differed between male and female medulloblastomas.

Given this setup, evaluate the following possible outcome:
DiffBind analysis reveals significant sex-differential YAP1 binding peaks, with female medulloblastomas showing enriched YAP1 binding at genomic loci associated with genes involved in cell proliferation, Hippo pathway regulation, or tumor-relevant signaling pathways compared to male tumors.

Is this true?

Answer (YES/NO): NO